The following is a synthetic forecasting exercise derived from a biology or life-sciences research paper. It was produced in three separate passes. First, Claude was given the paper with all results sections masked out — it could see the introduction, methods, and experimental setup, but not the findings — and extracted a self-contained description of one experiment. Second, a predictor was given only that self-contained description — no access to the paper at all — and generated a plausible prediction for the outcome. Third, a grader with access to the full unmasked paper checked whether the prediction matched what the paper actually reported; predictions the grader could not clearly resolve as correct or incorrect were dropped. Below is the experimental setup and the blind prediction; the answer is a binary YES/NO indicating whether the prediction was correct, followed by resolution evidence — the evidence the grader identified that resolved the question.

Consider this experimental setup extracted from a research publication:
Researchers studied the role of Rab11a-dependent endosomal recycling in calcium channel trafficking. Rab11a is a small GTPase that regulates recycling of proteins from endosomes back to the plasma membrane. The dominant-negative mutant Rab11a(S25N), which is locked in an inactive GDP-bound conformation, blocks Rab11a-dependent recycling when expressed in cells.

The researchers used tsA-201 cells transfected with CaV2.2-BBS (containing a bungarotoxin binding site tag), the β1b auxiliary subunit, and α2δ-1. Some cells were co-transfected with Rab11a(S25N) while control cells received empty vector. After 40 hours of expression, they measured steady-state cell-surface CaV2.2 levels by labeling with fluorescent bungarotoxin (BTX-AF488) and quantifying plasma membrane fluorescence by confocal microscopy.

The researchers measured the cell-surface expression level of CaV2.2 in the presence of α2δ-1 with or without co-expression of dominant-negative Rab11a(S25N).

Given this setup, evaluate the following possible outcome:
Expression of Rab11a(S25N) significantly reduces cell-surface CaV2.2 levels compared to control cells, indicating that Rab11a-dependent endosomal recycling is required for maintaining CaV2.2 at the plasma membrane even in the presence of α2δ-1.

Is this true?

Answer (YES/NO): YES